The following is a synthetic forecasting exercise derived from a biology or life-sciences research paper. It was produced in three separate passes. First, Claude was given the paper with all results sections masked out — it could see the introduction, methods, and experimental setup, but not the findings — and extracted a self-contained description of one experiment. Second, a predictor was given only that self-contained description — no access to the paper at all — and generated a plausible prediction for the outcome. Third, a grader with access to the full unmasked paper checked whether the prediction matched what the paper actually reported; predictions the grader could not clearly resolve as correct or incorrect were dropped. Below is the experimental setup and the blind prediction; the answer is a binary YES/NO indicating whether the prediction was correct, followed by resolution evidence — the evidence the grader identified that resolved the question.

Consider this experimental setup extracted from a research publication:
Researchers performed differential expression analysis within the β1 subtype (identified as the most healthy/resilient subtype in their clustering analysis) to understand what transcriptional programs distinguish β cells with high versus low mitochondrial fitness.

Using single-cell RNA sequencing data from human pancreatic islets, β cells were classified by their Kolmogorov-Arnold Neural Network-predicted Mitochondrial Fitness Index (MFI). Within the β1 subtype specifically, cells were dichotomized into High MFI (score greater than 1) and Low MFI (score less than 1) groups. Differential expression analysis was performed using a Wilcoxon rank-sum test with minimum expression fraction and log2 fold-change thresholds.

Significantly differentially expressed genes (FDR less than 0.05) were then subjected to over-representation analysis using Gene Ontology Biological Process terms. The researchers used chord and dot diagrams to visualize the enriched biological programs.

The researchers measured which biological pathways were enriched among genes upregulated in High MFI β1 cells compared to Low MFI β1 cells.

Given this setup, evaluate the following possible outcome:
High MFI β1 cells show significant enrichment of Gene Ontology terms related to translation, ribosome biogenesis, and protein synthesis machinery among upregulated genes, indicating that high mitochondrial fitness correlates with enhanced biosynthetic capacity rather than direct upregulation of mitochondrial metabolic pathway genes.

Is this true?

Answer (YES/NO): NO